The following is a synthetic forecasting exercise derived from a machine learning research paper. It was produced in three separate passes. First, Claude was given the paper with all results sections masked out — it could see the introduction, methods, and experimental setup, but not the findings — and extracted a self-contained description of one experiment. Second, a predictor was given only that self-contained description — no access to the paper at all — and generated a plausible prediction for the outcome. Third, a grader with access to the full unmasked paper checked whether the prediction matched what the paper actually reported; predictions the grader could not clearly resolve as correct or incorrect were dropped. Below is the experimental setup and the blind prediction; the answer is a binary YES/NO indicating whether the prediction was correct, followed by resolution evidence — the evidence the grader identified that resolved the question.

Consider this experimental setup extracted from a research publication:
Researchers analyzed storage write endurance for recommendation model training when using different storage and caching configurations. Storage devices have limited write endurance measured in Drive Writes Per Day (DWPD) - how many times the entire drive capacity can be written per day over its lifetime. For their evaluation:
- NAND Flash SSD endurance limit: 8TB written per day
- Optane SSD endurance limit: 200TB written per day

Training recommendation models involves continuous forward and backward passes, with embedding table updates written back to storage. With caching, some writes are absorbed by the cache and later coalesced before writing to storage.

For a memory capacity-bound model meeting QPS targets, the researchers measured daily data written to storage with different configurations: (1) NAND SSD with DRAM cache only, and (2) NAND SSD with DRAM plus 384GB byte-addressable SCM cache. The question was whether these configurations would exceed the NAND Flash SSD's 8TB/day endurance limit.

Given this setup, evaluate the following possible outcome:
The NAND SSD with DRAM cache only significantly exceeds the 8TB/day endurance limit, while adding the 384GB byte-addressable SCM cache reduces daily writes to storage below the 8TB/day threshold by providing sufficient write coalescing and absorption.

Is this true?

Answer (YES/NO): YES